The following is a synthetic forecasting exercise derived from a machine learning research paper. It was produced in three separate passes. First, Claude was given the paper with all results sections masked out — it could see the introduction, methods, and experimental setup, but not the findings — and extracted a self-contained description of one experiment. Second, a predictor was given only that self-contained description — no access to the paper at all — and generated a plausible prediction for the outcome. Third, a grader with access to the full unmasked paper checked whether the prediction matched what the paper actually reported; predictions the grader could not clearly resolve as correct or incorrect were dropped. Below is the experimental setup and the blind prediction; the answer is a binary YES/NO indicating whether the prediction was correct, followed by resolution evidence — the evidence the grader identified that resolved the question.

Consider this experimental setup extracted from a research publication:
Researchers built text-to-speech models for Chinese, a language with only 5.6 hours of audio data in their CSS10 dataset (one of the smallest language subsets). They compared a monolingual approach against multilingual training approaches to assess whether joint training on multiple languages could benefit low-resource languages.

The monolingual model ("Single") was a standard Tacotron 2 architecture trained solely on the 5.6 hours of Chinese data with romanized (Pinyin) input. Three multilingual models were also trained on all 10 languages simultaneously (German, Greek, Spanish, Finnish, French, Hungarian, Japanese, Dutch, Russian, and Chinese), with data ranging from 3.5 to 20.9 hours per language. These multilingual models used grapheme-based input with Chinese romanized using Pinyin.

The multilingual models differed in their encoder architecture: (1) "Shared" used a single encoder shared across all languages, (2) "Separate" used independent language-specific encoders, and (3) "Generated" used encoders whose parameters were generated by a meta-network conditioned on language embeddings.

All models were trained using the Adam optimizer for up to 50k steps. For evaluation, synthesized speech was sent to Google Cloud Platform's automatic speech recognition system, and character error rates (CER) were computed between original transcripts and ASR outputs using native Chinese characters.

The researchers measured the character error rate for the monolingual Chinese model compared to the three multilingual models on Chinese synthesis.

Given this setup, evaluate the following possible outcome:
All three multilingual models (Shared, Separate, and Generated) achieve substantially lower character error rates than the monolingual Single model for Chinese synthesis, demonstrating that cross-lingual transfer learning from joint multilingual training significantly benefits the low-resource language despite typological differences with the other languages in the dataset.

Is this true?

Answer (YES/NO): YES